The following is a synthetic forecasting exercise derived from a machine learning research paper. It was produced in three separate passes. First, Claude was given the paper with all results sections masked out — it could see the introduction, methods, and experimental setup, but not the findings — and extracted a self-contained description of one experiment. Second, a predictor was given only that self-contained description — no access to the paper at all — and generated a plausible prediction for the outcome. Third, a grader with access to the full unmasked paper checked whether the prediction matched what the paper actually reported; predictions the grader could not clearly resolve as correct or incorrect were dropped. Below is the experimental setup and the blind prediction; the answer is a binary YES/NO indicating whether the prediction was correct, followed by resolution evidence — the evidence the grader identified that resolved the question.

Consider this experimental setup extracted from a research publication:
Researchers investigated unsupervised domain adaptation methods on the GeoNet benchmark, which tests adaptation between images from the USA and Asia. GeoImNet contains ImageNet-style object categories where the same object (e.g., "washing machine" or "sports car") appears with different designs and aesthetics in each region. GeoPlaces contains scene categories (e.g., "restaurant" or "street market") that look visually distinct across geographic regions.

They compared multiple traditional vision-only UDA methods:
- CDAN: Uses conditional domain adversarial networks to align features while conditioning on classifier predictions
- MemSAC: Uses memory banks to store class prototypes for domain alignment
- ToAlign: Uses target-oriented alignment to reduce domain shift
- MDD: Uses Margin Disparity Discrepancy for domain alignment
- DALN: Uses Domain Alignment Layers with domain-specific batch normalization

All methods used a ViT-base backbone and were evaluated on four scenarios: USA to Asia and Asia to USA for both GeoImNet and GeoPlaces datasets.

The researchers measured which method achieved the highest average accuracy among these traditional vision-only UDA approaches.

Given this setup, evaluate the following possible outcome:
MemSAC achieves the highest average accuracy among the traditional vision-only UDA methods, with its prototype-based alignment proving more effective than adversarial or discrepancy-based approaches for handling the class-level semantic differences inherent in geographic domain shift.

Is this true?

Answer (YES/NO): NO